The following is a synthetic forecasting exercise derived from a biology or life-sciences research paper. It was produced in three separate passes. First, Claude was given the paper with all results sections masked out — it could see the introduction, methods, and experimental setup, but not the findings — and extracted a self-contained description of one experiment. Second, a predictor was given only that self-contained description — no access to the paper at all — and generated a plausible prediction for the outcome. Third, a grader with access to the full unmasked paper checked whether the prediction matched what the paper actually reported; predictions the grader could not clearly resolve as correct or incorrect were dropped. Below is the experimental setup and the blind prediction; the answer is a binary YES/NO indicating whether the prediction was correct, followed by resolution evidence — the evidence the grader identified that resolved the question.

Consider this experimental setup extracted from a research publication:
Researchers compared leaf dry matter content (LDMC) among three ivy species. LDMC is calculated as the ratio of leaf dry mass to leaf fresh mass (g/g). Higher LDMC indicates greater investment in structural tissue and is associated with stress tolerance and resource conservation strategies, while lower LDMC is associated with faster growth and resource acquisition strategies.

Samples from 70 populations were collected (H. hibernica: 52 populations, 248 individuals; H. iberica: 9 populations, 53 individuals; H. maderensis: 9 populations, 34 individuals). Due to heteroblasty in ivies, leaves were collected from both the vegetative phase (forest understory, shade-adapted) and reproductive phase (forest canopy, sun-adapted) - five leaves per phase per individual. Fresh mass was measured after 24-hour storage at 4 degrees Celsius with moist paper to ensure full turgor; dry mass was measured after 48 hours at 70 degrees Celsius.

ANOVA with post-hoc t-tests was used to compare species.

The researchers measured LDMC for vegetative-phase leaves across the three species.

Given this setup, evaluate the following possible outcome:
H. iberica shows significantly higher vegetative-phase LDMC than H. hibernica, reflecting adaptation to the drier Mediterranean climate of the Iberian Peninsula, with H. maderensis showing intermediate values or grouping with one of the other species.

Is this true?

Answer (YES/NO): NO